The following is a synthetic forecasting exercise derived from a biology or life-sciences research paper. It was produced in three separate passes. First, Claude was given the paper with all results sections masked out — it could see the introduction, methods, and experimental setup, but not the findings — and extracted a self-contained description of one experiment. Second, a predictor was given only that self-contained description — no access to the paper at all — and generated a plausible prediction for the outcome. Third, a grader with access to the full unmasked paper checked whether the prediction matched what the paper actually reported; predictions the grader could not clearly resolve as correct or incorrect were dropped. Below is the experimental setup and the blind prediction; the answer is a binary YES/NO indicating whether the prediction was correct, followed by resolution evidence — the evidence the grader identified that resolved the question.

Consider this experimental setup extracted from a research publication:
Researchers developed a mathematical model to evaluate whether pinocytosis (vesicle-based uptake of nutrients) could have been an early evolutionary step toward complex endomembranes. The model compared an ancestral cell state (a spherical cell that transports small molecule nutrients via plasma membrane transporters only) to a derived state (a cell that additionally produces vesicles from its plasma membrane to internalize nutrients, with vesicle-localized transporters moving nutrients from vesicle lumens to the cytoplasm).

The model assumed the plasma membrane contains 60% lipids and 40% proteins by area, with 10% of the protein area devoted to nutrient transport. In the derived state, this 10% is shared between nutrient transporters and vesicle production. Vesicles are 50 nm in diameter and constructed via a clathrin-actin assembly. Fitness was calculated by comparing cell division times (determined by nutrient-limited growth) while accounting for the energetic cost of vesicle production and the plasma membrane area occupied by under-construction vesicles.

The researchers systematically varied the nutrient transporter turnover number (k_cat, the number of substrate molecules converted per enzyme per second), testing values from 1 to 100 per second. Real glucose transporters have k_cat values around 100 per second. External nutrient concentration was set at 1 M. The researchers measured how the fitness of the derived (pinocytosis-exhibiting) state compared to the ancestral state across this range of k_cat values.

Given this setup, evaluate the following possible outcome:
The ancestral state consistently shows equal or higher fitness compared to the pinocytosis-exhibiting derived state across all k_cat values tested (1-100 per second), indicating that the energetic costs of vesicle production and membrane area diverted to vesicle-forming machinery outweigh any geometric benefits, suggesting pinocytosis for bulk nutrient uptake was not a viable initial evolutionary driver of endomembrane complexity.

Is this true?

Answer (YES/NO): NO